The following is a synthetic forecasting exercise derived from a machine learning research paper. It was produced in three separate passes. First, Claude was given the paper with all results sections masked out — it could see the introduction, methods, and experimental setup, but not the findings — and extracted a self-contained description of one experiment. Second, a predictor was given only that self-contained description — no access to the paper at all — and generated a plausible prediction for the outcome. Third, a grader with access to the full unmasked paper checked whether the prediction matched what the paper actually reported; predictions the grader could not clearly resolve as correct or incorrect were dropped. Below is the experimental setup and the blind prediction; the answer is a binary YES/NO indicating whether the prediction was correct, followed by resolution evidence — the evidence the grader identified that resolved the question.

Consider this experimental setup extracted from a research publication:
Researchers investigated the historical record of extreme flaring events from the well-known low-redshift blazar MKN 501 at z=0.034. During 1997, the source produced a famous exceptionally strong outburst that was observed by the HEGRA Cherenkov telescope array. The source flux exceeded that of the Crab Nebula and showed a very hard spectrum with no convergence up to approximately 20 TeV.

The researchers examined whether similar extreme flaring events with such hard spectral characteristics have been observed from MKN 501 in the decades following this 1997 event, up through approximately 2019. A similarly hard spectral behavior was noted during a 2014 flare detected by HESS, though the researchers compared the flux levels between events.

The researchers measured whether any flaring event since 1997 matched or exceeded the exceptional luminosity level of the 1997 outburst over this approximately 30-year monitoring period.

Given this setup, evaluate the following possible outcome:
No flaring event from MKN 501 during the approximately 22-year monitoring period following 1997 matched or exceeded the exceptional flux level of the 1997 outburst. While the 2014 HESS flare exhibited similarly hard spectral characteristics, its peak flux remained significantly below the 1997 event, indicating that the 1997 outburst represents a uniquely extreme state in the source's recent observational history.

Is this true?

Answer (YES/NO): YES